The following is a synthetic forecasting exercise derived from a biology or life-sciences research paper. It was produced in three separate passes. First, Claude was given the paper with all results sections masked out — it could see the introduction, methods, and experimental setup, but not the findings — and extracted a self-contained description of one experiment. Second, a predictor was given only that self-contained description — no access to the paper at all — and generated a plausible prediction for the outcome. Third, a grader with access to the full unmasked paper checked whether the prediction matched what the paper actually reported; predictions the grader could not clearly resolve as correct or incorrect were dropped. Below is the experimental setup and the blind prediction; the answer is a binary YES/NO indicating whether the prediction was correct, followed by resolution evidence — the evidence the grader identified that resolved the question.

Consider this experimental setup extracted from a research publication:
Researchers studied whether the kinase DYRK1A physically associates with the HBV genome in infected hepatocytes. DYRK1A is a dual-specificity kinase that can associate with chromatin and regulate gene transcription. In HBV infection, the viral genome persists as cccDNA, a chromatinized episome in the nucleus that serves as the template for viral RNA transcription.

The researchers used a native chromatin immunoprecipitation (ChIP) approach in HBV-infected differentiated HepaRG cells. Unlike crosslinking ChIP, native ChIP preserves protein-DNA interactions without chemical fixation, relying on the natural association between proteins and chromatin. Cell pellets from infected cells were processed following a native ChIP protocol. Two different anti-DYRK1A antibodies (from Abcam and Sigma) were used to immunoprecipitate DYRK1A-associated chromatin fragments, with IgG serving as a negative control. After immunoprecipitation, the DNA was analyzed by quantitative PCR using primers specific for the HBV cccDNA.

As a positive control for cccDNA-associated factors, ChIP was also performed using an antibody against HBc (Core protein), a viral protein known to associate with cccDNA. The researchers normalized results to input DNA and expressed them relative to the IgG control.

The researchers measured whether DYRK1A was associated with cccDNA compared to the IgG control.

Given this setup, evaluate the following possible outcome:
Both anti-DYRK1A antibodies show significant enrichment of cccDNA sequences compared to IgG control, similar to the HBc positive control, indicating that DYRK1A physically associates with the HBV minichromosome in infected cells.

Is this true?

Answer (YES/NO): YES